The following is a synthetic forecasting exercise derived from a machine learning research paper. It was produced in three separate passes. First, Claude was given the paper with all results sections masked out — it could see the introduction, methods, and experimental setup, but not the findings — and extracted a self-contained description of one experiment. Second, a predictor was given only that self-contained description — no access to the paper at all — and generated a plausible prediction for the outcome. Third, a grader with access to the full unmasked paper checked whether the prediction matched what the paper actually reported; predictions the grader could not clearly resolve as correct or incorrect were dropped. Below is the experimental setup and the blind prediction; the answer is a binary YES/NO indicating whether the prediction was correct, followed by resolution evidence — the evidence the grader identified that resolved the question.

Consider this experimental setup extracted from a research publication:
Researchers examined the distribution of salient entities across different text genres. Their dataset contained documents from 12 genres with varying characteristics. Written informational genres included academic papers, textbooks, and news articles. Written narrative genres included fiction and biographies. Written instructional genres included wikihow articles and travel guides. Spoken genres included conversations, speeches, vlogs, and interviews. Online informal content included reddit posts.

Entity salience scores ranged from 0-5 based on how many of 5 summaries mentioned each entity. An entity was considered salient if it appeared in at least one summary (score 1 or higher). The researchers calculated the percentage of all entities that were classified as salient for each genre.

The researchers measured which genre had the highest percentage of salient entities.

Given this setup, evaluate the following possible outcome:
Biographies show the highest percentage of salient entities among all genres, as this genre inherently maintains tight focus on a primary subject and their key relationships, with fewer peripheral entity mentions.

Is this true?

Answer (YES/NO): NO